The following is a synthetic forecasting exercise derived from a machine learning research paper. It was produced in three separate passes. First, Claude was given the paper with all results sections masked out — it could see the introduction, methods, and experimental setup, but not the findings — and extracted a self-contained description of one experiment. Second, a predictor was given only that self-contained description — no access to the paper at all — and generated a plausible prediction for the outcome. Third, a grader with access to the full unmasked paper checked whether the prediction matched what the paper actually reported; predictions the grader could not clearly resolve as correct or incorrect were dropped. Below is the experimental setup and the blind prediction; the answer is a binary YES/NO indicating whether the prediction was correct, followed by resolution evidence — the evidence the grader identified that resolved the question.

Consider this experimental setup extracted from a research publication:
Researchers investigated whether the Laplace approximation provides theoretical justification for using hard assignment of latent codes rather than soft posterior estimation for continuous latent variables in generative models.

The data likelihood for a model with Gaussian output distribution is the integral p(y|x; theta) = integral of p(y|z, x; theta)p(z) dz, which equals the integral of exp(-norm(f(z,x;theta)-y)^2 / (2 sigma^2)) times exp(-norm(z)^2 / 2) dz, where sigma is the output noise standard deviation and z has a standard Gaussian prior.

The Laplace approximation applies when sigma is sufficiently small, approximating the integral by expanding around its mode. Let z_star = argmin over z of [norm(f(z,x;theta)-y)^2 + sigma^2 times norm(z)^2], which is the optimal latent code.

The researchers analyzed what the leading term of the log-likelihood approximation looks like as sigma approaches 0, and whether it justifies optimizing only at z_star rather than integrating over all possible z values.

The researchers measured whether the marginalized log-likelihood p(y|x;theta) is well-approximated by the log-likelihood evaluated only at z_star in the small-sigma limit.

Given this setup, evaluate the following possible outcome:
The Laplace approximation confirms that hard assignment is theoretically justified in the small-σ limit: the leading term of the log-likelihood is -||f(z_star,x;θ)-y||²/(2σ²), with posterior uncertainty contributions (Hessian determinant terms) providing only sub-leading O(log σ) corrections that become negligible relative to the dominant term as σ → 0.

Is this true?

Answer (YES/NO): YES